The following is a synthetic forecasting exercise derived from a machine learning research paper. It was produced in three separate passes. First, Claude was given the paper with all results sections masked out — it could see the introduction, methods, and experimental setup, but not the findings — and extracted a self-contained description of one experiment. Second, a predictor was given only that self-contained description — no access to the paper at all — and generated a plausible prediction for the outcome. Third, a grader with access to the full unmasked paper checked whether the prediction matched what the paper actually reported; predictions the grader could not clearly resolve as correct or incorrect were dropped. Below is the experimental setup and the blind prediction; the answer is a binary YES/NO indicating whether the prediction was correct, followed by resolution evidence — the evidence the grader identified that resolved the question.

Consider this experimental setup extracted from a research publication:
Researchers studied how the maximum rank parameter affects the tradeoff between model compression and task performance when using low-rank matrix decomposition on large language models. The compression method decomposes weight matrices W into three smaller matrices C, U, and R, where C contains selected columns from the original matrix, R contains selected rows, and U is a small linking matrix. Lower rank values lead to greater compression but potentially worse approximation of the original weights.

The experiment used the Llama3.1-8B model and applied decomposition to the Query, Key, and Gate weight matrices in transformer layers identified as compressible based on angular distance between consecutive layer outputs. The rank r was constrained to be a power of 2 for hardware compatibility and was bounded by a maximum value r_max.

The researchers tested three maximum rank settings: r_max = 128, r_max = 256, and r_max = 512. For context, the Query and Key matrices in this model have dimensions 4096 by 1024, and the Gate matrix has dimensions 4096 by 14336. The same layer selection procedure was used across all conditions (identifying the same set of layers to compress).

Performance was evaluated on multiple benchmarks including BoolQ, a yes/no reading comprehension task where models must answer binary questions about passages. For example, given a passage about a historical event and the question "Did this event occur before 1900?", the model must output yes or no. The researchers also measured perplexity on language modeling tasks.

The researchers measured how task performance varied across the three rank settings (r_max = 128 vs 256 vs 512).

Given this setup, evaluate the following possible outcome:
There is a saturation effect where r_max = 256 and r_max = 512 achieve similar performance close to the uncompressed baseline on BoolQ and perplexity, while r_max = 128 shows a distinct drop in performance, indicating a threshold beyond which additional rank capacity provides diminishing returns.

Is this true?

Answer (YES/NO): NO